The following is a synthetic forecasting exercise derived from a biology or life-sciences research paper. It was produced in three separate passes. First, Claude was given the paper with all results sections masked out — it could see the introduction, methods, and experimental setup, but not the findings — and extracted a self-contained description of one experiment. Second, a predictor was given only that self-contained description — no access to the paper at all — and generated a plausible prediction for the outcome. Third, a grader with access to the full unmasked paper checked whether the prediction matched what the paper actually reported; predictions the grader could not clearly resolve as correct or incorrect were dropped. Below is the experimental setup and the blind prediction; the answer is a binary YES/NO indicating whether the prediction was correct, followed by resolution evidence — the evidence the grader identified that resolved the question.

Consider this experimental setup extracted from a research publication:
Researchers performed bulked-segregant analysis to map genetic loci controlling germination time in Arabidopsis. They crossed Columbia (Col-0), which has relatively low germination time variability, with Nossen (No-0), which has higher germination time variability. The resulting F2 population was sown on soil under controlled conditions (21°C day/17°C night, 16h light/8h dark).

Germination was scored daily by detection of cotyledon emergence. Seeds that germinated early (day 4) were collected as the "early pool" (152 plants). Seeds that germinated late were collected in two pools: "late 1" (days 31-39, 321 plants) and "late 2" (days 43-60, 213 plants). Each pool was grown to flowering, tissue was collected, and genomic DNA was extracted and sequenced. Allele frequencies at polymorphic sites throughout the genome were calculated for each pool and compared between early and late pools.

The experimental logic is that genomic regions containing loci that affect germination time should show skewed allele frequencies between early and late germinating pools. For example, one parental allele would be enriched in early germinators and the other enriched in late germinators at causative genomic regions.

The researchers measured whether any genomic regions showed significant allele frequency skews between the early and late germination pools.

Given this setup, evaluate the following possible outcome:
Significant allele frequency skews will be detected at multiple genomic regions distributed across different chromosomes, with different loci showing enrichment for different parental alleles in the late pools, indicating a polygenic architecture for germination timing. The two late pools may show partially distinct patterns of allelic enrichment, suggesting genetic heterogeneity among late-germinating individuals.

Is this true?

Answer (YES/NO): NO